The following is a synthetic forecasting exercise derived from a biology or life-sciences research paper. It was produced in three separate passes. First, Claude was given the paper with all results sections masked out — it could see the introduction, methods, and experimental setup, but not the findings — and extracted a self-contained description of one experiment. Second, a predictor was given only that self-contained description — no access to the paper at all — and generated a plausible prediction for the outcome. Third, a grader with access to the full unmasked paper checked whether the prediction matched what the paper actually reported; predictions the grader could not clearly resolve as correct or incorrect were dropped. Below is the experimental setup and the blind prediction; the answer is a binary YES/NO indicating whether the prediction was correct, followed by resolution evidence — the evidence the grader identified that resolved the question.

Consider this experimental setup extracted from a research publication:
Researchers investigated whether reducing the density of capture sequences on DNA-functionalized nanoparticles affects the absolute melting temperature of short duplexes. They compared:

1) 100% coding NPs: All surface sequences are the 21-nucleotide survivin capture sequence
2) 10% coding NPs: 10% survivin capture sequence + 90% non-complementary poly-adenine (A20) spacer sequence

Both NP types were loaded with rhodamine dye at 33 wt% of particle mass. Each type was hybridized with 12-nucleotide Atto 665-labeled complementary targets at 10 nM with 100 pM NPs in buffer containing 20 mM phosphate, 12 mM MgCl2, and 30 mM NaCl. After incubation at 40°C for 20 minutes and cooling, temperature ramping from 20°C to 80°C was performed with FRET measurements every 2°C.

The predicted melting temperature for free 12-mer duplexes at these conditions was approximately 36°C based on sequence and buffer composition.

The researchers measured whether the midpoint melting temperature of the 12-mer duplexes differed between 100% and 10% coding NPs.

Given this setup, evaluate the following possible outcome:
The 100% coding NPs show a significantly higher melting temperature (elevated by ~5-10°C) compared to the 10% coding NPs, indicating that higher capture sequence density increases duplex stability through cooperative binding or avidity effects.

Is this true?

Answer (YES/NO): YES